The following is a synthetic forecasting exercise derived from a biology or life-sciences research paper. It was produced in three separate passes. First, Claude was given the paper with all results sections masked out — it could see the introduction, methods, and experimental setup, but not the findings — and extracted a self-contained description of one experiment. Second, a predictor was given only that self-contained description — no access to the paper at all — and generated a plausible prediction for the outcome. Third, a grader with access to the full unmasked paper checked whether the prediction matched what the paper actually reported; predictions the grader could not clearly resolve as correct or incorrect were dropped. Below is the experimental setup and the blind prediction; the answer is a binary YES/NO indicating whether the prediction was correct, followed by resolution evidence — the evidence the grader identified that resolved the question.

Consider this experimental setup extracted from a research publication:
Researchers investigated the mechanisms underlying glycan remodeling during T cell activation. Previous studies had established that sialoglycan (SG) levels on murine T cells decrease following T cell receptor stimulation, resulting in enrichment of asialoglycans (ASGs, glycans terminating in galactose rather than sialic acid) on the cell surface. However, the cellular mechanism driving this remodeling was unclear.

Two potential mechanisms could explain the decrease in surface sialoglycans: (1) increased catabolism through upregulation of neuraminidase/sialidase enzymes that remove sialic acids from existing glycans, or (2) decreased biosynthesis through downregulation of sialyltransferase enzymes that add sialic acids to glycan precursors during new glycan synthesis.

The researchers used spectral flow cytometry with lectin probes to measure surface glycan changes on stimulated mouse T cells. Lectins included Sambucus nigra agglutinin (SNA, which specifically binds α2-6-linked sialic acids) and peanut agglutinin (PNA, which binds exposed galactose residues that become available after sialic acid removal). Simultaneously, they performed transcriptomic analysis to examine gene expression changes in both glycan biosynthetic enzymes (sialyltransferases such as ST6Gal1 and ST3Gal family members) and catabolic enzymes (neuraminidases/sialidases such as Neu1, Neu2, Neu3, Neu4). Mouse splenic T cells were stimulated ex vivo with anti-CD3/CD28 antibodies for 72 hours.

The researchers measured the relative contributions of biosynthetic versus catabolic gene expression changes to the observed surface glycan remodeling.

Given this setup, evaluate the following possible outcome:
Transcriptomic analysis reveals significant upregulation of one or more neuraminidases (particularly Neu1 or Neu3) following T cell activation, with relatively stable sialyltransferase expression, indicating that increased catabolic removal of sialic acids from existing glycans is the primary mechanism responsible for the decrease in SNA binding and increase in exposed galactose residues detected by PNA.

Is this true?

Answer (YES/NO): NO